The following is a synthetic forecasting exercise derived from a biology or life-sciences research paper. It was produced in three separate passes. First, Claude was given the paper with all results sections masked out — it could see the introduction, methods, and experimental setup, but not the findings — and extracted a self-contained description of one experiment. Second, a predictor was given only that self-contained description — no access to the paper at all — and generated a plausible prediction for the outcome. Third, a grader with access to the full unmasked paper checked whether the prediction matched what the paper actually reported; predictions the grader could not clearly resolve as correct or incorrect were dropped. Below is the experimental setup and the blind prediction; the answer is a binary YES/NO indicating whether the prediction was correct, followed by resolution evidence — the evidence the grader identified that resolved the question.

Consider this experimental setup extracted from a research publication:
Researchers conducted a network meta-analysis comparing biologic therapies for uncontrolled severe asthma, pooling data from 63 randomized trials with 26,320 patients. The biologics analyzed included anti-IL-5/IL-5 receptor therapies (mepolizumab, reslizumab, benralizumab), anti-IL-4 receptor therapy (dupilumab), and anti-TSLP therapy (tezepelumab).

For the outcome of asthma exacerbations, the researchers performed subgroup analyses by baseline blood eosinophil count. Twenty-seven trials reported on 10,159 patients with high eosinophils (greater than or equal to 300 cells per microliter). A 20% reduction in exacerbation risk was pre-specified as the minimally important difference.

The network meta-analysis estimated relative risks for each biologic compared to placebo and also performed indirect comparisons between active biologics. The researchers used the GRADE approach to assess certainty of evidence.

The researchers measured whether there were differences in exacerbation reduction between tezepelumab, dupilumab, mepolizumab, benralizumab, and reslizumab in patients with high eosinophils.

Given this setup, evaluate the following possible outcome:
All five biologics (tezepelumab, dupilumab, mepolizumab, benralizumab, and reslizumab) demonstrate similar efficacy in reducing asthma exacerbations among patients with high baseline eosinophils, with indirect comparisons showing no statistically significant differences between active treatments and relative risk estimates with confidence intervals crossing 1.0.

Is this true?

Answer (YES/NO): YES